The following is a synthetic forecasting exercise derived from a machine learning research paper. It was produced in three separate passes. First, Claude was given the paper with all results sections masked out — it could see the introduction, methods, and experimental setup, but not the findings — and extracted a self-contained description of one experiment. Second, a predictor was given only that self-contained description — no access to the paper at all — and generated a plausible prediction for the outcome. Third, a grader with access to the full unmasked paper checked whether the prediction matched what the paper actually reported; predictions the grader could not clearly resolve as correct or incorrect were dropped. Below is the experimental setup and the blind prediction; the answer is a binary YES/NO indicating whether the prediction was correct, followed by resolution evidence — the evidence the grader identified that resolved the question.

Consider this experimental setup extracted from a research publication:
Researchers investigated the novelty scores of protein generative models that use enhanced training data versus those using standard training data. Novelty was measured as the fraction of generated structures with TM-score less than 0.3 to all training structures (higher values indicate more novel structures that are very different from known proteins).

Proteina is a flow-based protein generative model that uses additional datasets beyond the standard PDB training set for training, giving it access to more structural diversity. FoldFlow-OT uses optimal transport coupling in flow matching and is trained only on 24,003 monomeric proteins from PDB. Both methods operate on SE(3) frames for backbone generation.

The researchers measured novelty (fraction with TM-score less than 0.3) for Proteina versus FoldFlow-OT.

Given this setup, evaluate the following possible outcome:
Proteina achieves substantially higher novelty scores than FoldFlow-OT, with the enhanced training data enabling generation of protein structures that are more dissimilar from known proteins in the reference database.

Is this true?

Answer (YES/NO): YES